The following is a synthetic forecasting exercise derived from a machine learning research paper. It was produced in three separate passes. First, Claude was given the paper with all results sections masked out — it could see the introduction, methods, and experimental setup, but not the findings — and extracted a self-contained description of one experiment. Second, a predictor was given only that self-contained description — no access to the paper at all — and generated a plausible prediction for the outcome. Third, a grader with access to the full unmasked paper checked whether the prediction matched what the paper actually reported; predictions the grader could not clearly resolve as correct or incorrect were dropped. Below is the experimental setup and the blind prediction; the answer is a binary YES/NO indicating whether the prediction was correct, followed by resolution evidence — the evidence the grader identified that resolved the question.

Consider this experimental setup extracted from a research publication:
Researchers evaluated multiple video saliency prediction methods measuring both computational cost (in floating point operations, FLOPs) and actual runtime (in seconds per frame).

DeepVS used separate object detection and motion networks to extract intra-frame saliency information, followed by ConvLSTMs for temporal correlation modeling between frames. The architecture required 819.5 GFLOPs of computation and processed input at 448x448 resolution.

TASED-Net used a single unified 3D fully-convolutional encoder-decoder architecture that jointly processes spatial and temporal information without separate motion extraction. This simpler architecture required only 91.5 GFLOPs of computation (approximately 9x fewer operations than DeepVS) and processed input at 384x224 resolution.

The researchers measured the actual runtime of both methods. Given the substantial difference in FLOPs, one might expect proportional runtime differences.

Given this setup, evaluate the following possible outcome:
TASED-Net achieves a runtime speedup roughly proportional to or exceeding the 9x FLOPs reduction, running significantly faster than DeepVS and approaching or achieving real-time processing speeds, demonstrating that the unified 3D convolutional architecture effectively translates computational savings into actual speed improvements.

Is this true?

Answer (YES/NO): NO